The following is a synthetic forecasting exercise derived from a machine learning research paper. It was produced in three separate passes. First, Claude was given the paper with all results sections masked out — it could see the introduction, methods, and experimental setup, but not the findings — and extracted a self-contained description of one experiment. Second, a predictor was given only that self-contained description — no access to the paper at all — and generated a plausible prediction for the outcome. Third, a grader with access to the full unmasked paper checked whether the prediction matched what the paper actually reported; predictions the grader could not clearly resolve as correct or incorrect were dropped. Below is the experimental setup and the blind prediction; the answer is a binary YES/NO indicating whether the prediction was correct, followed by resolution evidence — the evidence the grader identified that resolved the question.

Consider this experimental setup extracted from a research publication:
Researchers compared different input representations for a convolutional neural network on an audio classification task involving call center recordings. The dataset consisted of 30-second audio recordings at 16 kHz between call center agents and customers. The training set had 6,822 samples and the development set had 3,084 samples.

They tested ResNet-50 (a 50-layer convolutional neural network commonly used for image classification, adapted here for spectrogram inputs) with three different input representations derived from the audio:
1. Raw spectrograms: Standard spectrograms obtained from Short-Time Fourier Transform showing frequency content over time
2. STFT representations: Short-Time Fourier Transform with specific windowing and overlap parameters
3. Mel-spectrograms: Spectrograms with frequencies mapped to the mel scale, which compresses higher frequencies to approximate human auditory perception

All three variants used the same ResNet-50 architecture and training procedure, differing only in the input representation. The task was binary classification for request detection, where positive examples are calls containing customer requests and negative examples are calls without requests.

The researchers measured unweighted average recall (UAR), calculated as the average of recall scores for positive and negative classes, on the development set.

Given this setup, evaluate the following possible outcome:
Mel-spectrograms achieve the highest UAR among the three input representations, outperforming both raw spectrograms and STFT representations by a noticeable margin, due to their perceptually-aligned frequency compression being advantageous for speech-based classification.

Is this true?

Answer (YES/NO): NO